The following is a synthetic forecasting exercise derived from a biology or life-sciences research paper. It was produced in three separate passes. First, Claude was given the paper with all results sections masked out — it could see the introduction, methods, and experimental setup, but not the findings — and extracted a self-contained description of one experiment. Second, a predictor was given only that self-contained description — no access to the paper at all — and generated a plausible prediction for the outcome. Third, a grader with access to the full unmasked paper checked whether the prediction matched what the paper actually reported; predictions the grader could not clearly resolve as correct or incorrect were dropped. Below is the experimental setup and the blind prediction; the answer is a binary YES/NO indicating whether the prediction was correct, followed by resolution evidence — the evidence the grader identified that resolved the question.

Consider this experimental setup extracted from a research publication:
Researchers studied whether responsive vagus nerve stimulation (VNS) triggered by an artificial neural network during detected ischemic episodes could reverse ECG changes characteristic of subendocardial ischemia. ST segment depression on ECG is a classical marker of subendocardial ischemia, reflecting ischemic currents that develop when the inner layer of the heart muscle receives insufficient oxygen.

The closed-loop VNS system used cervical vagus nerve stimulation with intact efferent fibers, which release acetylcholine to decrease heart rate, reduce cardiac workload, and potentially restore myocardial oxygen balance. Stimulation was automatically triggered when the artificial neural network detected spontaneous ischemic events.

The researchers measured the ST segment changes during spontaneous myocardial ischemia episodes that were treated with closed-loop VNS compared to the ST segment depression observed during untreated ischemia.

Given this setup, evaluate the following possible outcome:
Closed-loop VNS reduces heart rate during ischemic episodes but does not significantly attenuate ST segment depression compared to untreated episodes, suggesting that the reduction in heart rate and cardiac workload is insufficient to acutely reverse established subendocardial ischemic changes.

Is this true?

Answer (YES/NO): NO